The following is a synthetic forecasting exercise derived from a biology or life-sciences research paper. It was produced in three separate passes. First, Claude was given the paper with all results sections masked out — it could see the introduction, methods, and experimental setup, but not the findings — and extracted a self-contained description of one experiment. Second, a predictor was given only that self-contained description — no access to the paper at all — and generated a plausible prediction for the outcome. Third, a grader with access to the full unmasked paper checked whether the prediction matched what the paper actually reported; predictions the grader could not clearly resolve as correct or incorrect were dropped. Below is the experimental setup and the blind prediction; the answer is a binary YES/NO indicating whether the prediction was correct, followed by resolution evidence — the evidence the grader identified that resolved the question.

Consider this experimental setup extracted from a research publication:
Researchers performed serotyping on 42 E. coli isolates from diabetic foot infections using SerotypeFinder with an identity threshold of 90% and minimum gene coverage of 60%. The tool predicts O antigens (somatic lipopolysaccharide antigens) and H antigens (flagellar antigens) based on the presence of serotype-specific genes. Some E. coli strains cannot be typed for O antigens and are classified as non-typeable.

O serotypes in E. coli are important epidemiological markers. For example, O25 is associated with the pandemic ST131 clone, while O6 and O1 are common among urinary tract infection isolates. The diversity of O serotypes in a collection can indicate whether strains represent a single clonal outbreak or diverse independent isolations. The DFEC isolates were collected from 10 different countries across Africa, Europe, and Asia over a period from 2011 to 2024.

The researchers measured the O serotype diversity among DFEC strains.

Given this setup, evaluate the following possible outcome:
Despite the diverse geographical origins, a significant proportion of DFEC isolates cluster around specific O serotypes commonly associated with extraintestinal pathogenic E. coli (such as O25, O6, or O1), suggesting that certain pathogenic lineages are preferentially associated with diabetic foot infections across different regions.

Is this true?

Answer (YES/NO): YES